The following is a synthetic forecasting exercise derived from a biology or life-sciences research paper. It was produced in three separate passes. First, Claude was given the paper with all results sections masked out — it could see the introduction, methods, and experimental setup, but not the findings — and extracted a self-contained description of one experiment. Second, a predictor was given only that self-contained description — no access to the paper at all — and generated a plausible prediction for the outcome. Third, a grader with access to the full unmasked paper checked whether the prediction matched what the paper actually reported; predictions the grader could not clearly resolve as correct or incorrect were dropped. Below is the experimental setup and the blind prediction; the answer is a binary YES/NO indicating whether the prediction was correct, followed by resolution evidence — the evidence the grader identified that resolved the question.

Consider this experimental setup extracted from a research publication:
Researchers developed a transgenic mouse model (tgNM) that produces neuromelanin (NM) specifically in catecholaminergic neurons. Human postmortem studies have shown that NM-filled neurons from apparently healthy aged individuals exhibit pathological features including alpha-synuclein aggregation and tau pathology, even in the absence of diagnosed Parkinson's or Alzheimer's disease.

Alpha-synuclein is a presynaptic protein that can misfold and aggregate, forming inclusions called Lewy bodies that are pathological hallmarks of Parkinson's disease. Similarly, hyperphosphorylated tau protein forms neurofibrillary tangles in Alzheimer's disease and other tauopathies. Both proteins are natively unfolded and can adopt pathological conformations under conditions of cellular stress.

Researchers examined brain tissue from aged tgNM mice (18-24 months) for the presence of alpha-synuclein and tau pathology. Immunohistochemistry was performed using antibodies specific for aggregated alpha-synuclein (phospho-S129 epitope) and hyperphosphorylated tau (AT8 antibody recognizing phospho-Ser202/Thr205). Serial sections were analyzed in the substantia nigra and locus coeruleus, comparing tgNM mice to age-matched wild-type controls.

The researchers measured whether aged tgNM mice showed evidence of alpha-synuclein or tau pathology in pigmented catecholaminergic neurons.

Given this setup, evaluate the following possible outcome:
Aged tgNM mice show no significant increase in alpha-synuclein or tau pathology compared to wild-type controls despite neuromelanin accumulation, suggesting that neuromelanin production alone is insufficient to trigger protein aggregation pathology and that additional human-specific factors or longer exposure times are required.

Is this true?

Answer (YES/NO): NO